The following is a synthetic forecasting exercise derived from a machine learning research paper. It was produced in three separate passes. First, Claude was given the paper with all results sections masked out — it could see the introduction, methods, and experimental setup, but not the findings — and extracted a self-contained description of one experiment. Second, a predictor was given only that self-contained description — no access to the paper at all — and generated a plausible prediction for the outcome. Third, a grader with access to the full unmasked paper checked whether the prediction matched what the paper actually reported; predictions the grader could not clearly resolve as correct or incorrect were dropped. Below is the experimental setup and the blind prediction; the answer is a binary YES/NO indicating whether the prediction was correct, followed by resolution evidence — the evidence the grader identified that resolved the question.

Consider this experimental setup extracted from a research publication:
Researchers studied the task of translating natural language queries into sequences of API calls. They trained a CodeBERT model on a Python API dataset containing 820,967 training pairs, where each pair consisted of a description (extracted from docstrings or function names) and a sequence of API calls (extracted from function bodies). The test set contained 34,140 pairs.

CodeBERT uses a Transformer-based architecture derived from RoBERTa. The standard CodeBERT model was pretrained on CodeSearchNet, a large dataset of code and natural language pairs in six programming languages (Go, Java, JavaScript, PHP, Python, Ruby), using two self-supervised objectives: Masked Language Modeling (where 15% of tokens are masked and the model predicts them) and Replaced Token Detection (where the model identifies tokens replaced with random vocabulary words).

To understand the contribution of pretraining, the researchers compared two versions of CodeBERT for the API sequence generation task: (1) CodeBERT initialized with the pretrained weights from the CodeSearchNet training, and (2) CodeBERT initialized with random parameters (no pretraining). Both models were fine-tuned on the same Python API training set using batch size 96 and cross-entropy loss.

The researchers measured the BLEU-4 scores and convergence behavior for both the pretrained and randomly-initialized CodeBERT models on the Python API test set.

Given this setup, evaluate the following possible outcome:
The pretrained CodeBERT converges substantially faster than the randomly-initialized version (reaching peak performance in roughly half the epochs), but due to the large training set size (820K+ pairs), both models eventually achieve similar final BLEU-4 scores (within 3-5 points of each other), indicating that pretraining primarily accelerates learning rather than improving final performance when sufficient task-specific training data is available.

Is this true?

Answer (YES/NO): NO